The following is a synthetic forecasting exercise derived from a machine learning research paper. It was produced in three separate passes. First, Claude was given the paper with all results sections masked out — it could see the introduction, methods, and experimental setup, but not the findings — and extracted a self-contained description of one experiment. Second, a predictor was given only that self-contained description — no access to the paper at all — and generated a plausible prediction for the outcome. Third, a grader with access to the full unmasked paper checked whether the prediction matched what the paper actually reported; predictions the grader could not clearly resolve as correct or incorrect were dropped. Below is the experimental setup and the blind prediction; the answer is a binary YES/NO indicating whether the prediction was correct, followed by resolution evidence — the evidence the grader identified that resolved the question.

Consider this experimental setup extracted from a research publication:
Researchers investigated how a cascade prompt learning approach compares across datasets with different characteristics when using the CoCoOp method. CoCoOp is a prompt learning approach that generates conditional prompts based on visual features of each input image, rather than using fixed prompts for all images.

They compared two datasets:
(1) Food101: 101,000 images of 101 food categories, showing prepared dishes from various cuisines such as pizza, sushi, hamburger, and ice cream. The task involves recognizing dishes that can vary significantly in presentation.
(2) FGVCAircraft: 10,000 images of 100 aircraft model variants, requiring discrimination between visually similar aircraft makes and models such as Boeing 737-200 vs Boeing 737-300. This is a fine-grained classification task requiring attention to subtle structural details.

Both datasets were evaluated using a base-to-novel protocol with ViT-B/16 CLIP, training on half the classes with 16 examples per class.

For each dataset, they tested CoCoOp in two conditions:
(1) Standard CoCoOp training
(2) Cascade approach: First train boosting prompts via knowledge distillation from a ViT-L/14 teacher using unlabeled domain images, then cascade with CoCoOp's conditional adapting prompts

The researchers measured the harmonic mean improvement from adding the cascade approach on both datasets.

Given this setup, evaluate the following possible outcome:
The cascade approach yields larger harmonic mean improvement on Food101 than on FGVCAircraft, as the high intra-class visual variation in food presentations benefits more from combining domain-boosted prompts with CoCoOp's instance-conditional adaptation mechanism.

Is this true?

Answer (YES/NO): NO